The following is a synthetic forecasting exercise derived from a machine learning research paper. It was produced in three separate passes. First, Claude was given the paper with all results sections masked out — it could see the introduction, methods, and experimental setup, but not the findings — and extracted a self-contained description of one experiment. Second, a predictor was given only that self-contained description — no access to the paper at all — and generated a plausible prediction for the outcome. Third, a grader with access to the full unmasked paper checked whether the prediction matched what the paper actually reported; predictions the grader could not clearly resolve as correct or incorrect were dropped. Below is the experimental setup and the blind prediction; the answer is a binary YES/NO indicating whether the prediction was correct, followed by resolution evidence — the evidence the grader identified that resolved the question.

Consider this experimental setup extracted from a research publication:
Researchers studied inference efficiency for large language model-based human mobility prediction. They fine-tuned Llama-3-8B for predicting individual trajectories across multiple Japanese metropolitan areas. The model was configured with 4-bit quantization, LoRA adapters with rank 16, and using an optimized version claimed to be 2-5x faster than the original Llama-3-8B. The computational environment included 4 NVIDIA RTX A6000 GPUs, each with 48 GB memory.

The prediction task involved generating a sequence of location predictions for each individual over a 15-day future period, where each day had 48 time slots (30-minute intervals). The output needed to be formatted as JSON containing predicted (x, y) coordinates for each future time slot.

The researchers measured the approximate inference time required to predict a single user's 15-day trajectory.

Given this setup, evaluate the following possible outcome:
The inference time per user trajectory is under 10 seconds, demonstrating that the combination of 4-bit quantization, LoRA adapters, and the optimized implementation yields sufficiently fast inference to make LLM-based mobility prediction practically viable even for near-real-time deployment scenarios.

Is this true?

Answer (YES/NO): NO